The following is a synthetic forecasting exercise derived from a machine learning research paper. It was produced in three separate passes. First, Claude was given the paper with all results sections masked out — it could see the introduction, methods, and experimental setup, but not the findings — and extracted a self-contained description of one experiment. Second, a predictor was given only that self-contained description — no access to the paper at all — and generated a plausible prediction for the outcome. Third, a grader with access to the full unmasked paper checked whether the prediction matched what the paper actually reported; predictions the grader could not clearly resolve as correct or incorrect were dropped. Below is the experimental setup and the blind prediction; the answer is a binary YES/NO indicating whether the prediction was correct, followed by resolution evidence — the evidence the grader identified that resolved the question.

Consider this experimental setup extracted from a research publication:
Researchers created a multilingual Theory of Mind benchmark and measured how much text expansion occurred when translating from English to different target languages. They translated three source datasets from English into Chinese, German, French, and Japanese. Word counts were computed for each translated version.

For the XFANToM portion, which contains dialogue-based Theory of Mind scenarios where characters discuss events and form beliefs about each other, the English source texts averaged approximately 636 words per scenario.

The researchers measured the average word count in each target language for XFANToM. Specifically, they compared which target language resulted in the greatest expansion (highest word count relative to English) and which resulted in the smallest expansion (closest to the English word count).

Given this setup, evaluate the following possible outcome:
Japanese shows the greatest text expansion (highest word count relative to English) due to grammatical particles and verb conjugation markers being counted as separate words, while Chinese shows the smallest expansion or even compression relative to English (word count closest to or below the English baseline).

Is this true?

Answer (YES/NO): NO